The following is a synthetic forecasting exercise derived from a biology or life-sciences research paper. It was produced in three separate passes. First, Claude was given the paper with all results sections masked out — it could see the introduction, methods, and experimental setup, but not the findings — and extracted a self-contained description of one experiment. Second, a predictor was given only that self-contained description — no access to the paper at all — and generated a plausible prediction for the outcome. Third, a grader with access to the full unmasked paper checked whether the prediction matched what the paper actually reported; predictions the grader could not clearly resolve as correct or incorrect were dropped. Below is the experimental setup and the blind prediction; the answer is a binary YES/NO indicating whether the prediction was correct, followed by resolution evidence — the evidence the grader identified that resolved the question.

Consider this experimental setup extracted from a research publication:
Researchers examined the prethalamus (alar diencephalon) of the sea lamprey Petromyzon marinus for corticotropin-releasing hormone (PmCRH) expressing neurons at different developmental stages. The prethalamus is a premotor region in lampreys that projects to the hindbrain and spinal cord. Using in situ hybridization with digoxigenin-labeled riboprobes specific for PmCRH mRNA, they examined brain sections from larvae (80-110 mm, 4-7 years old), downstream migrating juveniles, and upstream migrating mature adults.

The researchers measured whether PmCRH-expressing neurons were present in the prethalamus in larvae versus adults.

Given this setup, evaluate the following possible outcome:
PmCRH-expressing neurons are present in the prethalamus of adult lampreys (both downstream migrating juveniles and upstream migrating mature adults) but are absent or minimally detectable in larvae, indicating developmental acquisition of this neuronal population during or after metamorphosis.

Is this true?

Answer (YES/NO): YES